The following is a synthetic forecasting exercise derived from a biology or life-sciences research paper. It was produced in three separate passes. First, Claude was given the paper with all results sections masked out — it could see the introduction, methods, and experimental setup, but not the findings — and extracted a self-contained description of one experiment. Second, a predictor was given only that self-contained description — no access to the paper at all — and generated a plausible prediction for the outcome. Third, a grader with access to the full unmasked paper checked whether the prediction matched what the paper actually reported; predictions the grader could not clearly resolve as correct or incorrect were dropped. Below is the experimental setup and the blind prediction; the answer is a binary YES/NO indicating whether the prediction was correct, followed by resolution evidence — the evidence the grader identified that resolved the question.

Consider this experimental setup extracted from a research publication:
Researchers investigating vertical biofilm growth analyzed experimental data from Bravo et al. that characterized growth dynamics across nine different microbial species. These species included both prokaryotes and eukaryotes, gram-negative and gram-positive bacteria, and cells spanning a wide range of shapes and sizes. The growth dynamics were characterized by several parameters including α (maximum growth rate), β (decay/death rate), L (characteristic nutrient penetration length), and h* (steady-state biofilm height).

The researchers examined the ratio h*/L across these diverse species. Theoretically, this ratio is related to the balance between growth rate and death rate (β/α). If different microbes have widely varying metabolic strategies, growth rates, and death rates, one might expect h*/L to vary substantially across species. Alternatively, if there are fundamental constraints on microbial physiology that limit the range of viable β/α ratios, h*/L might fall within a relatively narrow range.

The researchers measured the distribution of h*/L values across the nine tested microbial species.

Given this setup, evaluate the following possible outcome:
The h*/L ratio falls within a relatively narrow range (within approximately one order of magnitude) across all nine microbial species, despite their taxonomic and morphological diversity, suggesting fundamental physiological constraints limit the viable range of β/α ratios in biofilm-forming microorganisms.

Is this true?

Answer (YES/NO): NO